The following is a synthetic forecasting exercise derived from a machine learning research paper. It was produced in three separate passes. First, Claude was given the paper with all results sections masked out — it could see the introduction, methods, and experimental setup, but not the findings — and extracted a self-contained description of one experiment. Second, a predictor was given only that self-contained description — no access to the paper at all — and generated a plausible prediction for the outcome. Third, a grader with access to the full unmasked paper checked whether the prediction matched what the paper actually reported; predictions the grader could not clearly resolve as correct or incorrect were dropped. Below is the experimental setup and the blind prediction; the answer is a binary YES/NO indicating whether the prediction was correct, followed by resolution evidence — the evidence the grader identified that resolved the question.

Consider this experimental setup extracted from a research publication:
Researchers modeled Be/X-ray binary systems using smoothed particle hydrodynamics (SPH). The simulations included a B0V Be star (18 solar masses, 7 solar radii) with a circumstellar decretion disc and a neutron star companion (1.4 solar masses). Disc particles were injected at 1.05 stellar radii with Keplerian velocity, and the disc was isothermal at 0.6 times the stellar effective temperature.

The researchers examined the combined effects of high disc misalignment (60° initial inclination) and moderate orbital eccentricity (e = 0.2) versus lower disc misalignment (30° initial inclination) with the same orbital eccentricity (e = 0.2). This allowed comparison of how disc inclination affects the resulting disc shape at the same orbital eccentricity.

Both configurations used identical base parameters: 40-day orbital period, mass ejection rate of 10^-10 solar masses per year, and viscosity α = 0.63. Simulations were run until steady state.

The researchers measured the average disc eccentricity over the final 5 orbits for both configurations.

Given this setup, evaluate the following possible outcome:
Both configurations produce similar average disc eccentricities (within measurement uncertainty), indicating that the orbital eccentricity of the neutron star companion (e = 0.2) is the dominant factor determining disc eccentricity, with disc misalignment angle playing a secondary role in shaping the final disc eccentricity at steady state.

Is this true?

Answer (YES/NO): NO